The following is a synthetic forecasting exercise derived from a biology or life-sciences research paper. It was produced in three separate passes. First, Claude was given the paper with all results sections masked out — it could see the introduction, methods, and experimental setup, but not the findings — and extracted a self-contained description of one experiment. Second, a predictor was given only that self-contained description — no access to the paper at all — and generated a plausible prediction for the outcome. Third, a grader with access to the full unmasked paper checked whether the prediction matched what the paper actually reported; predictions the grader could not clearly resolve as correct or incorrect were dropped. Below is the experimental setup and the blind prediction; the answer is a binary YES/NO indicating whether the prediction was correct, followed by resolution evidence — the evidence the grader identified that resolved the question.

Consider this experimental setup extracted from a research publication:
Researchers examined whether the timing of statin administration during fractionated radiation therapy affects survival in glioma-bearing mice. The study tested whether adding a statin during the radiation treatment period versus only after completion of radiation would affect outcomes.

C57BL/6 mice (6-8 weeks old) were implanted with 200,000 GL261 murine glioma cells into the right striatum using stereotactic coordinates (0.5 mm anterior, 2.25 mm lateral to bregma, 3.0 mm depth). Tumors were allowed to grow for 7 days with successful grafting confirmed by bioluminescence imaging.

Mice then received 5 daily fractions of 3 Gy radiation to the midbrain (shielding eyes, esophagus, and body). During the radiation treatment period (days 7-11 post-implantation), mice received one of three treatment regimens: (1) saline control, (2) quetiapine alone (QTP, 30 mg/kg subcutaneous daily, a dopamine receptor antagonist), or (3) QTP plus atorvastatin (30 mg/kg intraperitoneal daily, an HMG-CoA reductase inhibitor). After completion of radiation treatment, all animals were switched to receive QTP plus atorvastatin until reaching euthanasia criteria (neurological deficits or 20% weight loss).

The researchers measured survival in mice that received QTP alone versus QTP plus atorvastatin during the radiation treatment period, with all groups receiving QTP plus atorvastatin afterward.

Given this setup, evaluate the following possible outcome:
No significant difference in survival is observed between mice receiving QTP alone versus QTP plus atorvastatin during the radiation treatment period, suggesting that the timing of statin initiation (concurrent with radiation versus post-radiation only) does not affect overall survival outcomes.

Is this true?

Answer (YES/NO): YES